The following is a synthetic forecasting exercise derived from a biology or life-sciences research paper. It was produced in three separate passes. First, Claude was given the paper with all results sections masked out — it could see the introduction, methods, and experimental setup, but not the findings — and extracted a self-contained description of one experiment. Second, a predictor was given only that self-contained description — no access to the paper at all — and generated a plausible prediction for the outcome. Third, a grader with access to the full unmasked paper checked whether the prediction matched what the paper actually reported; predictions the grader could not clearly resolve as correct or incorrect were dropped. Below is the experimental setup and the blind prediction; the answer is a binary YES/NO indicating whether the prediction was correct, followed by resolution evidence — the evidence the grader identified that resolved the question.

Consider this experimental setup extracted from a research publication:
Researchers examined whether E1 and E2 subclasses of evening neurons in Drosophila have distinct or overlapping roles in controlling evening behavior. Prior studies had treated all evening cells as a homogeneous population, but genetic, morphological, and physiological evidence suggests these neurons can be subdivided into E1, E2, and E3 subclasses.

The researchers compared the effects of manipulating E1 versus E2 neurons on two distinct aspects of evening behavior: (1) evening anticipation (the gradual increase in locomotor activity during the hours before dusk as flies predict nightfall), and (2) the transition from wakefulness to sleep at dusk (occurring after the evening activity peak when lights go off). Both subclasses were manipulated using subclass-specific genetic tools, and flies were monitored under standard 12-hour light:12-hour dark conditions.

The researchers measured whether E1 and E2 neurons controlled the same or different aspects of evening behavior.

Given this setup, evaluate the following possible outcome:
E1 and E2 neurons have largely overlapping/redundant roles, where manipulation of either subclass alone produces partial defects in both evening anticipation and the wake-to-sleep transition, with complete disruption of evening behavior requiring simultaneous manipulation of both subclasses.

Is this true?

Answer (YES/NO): NO